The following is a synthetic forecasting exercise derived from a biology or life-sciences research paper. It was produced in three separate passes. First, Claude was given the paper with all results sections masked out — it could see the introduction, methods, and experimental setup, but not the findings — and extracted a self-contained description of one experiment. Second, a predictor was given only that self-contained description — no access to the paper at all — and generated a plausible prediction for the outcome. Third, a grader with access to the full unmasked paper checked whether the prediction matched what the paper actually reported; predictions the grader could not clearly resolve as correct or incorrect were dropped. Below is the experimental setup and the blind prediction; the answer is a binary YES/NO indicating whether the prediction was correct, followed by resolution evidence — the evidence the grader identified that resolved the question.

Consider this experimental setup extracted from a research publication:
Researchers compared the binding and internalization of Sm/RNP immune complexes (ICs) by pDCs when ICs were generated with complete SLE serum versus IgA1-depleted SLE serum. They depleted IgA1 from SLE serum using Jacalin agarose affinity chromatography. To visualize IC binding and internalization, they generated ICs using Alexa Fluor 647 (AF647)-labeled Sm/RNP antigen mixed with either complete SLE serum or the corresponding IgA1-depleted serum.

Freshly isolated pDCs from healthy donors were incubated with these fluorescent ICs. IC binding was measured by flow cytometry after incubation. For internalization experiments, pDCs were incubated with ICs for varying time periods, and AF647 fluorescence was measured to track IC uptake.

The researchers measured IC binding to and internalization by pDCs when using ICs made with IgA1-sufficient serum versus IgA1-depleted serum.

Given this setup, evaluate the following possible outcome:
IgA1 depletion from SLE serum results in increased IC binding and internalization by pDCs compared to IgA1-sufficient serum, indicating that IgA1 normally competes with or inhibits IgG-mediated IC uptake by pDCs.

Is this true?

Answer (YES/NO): NO